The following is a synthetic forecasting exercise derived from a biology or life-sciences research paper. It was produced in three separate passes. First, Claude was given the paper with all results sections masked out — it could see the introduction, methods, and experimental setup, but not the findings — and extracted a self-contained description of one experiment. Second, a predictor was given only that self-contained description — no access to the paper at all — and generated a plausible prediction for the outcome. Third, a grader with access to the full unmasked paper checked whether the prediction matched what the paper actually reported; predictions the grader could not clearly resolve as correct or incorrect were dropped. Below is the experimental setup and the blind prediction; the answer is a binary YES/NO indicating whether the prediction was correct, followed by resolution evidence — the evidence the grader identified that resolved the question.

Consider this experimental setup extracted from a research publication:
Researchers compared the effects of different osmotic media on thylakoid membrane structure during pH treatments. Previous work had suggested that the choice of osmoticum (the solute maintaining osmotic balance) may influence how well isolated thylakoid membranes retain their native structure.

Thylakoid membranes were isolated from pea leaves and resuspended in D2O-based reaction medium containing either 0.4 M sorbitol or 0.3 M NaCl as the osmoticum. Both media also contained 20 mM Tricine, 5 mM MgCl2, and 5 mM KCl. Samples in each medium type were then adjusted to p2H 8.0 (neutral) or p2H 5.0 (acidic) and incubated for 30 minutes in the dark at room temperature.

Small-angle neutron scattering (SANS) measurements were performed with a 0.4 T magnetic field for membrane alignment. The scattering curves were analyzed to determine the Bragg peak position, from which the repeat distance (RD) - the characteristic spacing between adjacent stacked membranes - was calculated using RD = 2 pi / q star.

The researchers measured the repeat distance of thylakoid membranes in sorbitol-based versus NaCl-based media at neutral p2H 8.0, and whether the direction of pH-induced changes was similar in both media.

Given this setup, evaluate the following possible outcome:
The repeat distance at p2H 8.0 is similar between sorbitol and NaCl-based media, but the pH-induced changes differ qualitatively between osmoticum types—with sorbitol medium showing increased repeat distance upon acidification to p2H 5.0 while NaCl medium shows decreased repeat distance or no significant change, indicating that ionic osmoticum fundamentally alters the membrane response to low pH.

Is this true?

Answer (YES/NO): NO